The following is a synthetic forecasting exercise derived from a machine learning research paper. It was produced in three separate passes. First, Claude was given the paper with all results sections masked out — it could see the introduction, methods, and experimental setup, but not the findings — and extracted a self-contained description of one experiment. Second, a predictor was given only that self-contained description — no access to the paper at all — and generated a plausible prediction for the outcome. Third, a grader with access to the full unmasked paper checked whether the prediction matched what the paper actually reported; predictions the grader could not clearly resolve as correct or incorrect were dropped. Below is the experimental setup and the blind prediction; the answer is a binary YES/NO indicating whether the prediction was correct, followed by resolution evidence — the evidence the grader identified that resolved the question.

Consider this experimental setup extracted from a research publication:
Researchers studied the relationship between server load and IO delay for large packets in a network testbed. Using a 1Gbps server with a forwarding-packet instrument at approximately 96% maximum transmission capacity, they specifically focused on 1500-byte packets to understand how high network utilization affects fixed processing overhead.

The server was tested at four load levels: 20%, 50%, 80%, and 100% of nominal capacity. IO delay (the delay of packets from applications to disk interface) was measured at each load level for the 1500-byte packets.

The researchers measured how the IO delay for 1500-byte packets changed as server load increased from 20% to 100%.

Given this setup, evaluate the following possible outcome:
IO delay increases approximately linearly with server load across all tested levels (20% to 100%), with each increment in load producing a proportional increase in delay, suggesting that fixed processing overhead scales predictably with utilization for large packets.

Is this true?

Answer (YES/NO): NO